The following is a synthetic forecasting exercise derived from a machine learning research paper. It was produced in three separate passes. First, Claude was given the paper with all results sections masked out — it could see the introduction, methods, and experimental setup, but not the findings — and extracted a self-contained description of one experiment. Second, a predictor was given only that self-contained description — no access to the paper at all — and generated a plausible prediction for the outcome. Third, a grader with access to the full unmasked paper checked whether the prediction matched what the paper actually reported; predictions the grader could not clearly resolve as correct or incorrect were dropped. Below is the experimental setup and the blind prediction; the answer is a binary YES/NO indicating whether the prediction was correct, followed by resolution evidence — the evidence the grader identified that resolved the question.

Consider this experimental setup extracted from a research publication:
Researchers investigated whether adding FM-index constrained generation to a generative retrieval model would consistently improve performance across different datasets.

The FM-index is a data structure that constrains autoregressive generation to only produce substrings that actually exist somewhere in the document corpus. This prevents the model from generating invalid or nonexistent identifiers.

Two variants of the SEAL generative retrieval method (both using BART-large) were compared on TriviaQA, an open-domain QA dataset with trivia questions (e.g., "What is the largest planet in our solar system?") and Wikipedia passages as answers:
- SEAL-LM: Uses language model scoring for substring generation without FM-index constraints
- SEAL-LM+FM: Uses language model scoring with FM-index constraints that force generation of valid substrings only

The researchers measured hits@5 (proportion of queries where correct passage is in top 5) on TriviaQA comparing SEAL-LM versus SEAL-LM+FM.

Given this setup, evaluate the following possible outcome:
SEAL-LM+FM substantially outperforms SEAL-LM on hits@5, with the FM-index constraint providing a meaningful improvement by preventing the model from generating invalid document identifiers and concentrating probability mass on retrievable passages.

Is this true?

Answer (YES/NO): NO